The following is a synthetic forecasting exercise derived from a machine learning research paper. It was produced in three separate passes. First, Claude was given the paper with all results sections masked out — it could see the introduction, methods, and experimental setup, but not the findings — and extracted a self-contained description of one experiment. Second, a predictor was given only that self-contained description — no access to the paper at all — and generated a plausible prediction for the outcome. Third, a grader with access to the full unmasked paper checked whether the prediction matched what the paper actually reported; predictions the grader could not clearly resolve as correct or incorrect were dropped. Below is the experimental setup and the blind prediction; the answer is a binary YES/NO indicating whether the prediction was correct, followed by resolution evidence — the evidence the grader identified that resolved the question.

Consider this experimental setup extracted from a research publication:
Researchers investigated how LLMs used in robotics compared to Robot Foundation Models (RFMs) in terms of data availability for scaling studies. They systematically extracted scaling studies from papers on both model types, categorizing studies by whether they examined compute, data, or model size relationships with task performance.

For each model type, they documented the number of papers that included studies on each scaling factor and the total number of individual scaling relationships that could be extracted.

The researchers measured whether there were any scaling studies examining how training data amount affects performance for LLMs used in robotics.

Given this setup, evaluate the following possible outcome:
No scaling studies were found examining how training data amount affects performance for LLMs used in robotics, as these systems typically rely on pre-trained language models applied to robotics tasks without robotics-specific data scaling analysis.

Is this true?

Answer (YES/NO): YES